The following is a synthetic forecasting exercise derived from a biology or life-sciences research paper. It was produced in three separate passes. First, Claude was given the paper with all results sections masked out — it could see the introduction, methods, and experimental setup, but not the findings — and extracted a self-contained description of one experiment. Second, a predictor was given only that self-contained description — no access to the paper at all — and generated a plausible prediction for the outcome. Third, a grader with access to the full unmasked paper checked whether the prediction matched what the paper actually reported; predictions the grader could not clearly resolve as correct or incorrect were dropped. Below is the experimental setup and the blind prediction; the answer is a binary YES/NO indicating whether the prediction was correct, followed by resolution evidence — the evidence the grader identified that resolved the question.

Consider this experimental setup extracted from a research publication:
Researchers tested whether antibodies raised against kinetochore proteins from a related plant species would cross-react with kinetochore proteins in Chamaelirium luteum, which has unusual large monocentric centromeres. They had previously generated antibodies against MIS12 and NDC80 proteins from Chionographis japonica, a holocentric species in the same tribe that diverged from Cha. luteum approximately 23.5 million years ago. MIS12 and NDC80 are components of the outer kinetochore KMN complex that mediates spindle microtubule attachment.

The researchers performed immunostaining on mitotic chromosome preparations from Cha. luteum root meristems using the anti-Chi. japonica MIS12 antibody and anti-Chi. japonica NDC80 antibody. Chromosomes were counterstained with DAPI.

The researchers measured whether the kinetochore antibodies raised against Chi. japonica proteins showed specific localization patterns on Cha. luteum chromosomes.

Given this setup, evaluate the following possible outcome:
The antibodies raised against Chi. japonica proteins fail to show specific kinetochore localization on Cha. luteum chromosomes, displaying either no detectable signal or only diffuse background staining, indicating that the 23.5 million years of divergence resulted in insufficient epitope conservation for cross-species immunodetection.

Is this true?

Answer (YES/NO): NO